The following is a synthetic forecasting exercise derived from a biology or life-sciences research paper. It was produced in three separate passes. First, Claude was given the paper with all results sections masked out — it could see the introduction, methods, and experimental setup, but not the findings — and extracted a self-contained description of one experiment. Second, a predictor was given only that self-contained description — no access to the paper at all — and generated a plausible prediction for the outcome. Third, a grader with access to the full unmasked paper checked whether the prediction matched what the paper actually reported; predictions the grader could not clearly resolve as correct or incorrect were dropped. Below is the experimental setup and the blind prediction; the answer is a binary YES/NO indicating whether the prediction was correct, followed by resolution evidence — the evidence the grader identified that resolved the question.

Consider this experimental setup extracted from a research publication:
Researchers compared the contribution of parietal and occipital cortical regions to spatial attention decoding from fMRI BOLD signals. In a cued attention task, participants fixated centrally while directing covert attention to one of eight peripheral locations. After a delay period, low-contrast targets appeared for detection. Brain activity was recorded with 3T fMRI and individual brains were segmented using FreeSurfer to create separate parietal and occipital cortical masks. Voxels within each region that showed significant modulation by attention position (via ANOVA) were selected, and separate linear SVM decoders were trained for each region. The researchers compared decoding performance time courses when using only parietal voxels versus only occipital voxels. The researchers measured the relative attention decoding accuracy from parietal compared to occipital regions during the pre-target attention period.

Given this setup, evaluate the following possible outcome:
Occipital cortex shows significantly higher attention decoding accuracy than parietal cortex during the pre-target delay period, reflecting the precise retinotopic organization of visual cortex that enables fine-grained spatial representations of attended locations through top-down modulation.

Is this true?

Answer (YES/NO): YES